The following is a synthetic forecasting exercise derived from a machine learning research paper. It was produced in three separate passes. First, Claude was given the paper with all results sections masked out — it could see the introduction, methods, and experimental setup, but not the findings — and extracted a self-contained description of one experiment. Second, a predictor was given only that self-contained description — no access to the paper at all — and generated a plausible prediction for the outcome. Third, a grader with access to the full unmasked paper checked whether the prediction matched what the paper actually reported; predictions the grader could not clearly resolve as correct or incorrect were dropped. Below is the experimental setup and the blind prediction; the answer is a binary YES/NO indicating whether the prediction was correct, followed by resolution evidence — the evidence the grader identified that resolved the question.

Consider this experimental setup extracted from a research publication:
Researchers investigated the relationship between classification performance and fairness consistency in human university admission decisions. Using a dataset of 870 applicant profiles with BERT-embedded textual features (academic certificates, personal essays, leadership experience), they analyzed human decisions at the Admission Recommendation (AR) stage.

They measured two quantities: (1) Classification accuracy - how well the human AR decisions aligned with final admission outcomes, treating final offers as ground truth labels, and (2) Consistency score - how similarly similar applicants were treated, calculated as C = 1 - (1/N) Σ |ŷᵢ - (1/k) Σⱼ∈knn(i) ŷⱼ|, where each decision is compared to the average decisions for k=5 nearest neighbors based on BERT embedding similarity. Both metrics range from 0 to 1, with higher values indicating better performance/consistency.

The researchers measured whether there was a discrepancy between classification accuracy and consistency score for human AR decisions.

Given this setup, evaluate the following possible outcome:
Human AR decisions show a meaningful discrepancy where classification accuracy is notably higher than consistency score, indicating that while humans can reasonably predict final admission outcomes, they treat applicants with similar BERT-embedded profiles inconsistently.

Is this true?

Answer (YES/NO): YES